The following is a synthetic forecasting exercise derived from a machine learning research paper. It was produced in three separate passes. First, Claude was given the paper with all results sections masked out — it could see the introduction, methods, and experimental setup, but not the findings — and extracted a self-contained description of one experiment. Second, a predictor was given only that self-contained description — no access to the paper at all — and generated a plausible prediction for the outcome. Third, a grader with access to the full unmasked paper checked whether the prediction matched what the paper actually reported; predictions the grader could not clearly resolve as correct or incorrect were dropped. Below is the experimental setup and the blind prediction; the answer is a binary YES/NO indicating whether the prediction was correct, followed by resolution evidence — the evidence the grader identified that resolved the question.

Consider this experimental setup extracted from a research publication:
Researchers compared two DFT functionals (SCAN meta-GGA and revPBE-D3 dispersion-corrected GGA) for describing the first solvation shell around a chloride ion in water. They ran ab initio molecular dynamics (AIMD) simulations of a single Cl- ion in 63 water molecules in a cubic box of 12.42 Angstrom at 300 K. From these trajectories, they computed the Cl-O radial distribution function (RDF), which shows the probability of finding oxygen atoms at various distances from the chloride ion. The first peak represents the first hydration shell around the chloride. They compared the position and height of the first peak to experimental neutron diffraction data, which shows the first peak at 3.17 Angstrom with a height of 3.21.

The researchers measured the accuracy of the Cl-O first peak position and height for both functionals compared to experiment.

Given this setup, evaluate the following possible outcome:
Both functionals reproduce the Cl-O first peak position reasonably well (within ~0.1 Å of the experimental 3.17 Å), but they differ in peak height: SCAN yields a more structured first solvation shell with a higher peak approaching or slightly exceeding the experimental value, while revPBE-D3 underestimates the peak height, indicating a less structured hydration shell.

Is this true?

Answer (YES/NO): NO